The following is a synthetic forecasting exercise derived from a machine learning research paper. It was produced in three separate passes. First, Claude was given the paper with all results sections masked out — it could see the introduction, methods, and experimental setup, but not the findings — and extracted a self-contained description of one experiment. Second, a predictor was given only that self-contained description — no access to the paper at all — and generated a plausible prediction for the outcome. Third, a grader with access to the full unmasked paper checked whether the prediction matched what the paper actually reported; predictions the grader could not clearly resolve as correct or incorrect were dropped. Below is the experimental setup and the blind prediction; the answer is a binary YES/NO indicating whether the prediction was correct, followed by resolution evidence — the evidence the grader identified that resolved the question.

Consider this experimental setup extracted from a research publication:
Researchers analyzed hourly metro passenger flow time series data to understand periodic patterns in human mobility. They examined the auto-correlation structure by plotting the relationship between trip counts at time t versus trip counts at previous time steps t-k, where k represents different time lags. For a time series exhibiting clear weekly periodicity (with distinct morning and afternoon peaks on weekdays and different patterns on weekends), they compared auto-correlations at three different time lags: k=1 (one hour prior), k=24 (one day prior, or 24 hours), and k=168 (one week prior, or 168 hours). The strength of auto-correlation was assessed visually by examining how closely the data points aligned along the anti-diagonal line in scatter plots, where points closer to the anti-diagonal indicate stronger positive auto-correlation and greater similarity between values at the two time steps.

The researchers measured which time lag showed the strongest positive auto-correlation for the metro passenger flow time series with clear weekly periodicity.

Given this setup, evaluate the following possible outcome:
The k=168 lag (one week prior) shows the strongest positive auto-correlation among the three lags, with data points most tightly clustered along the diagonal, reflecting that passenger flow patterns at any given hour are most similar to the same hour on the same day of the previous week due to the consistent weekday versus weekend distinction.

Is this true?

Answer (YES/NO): YES